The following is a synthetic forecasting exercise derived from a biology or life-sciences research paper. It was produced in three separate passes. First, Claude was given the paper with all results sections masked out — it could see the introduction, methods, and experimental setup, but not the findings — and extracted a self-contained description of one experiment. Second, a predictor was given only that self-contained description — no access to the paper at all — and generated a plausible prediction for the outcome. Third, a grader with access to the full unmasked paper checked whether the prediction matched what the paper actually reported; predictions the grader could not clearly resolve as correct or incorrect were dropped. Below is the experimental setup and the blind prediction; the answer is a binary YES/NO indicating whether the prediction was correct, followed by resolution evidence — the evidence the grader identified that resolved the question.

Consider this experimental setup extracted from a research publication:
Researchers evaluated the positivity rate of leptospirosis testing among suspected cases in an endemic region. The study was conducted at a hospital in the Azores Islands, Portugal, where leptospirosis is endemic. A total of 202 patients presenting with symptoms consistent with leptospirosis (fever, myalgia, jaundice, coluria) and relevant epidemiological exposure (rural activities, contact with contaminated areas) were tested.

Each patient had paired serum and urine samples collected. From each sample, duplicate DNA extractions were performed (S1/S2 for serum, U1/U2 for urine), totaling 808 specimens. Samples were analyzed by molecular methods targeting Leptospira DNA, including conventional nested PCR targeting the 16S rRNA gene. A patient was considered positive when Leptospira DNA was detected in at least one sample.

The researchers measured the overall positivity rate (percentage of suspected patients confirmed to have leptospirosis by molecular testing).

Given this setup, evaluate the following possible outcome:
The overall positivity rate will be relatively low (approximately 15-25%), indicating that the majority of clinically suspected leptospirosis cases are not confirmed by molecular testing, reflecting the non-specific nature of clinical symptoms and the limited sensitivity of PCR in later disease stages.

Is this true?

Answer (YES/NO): YES